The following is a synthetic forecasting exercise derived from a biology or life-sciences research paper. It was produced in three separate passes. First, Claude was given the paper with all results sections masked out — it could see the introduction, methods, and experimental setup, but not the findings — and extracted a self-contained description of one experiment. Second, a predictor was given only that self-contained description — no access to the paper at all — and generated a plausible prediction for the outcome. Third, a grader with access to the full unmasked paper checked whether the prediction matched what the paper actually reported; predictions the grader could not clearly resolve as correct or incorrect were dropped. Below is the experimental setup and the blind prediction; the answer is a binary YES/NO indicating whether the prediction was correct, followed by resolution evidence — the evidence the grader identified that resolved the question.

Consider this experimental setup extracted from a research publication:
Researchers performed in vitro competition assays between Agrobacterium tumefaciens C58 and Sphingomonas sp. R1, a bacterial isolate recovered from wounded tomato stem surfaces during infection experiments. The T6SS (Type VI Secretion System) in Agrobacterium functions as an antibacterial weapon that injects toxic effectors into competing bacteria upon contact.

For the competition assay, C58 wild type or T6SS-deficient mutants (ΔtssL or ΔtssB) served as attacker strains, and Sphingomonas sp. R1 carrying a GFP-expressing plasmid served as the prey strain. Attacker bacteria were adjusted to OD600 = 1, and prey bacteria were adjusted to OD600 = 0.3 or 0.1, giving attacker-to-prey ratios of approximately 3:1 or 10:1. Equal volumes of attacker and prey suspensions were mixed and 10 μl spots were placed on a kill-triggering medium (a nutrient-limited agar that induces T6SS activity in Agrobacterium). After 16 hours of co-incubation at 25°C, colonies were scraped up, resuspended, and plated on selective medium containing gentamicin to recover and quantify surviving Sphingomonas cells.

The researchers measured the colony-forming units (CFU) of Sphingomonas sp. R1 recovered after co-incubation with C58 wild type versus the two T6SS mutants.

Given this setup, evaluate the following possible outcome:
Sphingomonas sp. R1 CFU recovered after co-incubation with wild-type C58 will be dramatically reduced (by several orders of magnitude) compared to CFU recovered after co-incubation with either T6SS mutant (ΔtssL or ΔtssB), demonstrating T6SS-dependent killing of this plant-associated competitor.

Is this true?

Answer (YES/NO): NO